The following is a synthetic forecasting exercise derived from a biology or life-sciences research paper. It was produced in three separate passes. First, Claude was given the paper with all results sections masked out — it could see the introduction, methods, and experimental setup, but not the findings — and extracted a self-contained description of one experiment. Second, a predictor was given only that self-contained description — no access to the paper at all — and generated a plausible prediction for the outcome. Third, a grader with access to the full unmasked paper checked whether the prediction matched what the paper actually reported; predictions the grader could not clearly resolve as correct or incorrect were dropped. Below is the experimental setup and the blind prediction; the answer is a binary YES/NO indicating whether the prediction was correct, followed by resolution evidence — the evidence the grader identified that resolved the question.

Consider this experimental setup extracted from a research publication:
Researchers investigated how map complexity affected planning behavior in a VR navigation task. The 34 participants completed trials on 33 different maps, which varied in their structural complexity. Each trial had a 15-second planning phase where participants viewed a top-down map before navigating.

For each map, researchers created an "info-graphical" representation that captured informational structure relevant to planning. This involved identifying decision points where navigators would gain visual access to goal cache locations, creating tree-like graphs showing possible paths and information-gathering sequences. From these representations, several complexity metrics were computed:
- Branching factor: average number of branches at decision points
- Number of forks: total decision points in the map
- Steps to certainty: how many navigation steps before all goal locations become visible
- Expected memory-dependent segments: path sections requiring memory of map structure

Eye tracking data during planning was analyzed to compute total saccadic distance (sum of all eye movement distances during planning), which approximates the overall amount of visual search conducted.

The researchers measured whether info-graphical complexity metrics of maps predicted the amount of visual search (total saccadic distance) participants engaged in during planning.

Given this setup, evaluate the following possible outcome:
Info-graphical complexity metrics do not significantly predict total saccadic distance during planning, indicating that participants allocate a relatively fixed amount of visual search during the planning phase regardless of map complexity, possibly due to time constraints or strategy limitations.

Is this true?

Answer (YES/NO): NO